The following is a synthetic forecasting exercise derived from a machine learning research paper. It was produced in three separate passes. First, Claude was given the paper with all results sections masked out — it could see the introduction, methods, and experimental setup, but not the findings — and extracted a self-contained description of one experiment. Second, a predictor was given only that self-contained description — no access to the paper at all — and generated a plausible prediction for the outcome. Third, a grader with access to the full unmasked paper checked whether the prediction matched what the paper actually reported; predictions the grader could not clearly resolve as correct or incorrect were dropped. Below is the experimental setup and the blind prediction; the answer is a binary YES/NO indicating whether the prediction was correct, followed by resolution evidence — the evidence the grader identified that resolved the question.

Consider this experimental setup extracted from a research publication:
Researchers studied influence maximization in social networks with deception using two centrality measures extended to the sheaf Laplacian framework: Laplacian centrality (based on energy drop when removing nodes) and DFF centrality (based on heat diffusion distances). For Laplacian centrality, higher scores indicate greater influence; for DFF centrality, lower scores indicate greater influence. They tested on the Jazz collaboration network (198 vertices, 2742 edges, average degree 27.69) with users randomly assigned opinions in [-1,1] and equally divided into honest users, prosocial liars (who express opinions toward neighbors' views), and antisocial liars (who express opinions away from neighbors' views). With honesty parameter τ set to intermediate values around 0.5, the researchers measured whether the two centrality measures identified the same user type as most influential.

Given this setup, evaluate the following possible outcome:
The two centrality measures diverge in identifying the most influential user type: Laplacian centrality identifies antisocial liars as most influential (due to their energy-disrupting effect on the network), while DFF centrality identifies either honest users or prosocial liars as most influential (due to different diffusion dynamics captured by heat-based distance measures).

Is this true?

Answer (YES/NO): YES